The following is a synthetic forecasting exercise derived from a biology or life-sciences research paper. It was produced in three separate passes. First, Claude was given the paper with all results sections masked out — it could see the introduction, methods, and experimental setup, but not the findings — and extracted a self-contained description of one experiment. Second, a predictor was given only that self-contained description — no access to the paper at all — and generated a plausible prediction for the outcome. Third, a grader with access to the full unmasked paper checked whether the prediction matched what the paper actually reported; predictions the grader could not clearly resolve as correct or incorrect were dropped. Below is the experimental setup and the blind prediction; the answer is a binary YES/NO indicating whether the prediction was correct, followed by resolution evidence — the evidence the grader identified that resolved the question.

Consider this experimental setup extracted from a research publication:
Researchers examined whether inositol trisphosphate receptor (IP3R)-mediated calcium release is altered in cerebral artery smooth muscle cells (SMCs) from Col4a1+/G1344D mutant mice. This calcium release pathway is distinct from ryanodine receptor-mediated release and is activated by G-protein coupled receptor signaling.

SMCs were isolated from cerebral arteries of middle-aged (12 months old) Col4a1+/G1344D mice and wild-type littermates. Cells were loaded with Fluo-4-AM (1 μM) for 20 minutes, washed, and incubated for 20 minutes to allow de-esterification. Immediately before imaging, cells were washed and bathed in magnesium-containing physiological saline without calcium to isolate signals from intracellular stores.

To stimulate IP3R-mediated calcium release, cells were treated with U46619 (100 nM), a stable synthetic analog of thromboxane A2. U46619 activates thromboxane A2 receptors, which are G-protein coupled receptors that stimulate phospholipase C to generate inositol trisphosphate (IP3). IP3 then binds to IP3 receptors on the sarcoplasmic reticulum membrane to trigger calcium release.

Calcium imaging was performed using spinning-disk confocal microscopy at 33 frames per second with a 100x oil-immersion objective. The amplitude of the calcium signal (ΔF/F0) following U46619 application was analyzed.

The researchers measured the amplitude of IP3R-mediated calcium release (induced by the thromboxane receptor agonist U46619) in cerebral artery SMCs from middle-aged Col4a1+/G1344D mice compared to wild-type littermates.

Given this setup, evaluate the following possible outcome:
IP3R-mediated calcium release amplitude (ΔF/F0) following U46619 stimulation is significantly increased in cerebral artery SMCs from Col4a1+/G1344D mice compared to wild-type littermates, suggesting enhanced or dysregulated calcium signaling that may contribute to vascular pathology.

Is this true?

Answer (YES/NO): NO